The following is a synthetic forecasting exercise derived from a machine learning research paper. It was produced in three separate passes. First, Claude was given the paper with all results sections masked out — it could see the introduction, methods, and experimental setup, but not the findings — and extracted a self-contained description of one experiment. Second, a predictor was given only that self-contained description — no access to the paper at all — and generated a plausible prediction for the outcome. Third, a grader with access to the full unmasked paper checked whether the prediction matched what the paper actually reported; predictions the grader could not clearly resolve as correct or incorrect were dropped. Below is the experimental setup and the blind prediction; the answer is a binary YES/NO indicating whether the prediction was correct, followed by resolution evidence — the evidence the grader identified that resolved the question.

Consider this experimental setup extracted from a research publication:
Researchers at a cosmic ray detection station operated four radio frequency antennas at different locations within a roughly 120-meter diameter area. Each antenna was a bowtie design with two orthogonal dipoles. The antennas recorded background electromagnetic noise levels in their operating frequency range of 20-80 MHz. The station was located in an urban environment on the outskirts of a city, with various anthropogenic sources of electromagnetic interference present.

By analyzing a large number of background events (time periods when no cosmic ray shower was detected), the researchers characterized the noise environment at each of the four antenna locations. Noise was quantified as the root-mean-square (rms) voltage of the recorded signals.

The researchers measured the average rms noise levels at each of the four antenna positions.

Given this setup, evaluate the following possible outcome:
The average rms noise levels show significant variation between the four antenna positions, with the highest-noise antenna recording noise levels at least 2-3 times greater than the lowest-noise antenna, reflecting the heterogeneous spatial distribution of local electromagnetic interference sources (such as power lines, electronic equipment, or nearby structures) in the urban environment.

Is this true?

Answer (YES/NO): YES